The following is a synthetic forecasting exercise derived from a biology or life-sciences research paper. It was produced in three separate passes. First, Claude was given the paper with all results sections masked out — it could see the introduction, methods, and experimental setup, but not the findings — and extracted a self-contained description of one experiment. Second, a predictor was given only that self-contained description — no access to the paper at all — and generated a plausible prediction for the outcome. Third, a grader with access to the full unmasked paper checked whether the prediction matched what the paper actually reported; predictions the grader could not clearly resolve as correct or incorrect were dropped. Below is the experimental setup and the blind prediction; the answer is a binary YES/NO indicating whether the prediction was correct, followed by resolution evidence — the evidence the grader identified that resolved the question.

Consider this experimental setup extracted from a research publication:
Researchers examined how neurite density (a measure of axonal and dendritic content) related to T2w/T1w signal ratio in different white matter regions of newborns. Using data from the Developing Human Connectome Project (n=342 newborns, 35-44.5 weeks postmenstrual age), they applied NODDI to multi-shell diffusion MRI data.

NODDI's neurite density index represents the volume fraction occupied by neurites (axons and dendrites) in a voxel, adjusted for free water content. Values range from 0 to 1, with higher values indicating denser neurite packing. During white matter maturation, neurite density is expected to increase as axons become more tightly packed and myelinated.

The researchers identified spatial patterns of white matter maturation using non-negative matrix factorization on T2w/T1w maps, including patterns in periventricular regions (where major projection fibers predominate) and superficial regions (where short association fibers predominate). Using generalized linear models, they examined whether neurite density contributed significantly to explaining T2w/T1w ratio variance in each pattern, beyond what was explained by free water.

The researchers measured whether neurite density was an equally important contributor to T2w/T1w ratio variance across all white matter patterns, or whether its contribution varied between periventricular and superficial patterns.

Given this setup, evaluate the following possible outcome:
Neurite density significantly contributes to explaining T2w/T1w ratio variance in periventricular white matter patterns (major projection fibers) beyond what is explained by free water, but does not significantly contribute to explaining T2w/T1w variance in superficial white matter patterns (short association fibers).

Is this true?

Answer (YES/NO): NO